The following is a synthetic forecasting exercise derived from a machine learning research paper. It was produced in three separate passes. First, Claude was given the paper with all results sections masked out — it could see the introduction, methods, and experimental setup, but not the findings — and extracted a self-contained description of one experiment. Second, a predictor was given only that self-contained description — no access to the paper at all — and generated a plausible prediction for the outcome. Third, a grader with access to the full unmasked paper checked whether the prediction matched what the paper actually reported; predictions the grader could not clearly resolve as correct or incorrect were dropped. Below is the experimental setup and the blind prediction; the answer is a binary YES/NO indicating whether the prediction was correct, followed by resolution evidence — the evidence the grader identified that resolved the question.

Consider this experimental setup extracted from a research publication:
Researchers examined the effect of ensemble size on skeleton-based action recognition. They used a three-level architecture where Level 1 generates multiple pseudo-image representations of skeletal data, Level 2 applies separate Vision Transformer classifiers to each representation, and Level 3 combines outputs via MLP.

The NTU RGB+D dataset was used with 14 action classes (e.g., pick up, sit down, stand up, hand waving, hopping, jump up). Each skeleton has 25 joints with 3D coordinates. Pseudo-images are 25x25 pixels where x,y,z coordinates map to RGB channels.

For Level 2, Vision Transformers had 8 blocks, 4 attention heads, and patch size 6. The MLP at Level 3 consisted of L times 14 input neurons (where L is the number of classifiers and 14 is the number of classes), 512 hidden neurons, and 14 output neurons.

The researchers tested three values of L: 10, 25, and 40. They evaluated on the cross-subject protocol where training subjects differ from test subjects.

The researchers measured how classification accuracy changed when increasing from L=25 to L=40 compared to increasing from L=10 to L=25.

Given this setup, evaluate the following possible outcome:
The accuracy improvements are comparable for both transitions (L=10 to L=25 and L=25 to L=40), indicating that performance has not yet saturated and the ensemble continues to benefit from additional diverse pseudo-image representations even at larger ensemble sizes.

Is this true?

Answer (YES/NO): NO